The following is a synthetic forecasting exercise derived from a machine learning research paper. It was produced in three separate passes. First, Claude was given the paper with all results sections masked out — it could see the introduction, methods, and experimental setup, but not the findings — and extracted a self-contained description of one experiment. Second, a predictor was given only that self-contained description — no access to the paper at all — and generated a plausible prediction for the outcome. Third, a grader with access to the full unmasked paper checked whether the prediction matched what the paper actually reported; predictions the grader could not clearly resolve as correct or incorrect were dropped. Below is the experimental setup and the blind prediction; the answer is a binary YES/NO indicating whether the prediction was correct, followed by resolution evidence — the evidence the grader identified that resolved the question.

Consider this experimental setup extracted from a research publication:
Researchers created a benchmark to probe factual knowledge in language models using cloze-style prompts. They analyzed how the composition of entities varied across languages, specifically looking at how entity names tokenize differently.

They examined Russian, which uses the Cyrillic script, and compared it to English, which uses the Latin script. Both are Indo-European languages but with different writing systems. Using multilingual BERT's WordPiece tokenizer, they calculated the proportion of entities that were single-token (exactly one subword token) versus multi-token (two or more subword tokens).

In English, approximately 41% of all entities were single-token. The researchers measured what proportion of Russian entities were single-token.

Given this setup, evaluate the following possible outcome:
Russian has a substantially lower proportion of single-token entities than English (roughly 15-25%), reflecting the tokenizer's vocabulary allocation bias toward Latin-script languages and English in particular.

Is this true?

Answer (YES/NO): NO